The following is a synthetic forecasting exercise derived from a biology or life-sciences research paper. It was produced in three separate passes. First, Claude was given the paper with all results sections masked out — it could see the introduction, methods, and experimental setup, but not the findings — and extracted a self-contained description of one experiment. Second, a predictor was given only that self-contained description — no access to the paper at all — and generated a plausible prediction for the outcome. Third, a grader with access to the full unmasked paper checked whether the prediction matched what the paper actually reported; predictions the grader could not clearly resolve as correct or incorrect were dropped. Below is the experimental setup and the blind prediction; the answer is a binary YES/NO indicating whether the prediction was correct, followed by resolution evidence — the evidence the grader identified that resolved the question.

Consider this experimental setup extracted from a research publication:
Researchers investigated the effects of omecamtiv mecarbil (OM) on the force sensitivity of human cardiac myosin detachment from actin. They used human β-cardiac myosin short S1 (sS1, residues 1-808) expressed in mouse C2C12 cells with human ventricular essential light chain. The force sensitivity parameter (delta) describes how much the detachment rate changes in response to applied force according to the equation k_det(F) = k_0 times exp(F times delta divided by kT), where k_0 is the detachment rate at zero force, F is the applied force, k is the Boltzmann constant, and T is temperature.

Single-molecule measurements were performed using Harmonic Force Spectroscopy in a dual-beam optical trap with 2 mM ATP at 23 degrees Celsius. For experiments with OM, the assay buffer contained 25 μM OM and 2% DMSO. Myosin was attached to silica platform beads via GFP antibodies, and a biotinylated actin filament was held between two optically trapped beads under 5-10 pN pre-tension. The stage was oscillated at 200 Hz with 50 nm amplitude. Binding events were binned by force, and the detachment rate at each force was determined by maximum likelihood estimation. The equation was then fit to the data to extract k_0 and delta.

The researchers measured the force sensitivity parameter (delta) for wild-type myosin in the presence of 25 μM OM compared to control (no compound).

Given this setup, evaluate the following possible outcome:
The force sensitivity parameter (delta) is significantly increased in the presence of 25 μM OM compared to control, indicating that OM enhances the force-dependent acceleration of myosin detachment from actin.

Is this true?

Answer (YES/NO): NO